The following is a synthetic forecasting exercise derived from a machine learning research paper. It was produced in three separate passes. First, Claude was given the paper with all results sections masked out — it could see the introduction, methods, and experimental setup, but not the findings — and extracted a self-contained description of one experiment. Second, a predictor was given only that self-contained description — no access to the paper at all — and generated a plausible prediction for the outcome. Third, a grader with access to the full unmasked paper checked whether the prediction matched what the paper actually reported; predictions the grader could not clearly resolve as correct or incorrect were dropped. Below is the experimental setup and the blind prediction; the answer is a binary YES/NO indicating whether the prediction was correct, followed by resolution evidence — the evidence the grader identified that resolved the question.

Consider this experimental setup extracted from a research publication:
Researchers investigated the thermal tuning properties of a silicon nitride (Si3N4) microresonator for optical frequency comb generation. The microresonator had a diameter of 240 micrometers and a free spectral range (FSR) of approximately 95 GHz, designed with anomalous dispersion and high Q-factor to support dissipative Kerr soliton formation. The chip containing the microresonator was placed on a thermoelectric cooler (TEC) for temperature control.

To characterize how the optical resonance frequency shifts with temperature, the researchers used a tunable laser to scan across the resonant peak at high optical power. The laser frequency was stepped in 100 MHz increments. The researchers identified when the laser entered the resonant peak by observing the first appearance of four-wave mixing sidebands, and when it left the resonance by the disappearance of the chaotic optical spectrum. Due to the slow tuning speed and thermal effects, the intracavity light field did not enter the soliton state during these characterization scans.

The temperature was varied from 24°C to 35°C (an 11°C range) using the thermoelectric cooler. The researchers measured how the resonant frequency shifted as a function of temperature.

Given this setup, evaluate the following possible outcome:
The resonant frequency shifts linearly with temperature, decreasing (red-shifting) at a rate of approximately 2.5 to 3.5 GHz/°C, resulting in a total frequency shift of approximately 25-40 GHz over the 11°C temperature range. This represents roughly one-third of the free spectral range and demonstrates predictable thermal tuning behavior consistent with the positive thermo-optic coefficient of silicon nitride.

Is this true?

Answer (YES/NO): NO